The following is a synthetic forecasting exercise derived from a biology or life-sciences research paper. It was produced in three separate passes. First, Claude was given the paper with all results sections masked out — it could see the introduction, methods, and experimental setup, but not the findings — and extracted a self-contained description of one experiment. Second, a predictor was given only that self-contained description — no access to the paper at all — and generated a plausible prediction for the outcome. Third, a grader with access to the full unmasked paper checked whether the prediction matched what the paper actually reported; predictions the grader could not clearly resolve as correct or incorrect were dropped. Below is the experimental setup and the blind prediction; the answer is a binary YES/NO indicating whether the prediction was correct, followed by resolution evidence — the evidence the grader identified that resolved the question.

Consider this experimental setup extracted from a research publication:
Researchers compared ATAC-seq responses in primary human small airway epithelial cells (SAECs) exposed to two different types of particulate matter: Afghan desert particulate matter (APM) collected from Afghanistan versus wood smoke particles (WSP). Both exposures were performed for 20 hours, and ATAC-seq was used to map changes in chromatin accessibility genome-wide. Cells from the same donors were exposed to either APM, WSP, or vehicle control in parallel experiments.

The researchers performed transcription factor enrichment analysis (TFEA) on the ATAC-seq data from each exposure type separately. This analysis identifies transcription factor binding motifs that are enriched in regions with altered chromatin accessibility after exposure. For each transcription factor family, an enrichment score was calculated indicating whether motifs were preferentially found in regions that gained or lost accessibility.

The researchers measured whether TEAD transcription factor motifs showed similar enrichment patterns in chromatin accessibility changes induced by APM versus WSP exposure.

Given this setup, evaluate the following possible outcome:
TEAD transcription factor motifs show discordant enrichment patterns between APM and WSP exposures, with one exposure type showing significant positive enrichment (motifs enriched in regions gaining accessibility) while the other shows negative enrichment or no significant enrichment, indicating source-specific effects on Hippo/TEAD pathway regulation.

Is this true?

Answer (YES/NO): YES